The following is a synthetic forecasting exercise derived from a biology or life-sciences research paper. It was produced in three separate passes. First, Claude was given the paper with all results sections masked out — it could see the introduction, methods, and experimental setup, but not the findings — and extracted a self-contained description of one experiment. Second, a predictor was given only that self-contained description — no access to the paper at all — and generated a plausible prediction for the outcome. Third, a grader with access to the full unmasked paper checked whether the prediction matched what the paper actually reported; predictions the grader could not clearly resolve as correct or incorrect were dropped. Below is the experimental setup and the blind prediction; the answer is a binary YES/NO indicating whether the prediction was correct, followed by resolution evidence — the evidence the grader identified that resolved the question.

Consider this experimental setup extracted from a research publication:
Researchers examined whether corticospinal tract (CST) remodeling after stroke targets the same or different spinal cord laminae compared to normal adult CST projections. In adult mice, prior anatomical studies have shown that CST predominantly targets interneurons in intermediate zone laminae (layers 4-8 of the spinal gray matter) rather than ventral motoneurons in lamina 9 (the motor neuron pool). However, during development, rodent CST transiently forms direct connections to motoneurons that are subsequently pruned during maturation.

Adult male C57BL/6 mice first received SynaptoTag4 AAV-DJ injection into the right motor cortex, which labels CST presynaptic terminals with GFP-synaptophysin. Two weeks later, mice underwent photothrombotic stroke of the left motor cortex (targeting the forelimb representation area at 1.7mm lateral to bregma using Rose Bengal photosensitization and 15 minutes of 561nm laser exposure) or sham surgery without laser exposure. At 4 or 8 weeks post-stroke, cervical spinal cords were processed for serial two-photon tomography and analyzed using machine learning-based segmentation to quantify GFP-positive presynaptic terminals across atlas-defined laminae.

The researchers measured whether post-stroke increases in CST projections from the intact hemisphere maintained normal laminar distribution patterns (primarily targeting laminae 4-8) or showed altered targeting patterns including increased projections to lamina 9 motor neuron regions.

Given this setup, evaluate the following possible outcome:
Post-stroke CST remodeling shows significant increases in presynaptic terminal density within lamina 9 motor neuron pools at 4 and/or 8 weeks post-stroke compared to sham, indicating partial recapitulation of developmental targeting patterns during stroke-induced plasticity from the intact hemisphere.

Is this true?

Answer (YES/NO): NO